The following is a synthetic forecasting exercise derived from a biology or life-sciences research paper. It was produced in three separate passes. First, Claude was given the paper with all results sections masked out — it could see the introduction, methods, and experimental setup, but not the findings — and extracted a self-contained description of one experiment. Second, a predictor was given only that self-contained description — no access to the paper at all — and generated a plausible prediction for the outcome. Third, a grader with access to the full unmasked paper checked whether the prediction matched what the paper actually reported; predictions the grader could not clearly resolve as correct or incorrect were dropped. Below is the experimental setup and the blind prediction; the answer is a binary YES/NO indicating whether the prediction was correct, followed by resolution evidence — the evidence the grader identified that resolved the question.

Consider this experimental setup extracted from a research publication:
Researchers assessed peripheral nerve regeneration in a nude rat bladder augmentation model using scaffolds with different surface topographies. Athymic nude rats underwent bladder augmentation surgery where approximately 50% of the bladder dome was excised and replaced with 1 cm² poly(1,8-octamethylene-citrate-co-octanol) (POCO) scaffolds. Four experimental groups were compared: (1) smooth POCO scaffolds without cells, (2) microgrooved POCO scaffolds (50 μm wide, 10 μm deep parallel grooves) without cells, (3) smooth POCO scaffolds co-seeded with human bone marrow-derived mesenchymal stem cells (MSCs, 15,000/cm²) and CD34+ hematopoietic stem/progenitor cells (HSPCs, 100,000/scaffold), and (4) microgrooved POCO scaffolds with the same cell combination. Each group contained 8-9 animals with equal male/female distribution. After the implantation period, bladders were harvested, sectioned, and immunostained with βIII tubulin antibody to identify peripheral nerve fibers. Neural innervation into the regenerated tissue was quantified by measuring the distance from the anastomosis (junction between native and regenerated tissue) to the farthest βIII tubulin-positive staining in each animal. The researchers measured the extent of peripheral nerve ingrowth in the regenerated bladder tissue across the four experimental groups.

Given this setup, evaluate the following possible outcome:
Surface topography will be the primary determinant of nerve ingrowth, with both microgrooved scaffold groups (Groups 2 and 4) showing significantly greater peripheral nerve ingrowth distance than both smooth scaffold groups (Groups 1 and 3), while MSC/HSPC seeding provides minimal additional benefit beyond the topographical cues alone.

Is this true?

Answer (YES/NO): NO